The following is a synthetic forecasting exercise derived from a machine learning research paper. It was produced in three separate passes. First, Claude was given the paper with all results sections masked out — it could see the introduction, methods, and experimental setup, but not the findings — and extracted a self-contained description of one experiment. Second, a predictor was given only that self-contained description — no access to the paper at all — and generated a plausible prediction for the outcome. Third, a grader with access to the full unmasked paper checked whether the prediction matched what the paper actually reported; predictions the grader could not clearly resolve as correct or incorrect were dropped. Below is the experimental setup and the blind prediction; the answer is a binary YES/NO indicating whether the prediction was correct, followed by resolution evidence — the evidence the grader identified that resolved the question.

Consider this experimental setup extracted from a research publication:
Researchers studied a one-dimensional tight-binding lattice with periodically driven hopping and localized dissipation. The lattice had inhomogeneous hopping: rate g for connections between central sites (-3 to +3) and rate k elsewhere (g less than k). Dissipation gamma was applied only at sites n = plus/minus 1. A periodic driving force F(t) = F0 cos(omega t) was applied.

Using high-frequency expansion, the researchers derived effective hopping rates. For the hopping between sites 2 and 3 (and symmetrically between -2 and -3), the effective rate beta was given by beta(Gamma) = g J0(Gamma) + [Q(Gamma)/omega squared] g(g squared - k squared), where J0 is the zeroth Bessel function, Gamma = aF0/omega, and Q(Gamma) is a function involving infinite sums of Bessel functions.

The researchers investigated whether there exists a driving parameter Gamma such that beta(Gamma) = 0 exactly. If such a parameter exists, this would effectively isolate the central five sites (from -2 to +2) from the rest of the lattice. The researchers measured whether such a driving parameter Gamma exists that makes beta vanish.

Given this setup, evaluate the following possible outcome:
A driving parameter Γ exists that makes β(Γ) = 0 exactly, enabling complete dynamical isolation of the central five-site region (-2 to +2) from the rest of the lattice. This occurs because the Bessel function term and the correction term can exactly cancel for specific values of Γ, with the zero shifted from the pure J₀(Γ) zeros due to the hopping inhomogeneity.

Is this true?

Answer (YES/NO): YES